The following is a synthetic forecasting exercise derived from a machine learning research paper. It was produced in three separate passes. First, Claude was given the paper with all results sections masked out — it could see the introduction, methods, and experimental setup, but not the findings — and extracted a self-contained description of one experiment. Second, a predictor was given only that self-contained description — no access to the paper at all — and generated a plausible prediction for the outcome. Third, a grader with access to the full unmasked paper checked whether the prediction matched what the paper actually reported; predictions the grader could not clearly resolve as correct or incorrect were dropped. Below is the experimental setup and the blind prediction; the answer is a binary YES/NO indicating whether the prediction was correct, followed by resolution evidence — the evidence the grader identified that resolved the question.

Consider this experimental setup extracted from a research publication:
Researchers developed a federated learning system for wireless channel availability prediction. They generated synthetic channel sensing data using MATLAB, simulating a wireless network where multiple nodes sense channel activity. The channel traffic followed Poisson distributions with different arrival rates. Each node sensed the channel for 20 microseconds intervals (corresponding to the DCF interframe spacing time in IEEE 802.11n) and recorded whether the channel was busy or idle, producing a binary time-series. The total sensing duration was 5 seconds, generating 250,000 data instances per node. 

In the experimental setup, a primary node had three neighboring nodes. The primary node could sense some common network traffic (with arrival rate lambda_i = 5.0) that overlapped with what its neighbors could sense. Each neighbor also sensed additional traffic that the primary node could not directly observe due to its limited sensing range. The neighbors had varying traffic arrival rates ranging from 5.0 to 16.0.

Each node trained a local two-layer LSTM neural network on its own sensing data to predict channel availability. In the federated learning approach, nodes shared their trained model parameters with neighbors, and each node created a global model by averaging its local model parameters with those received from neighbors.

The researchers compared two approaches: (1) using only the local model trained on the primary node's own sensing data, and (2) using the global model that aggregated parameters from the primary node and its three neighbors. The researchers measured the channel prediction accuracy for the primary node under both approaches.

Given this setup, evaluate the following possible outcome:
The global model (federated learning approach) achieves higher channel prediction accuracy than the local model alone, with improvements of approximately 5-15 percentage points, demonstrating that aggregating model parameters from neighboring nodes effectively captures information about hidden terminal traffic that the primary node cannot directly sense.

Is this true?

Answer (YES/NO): NO